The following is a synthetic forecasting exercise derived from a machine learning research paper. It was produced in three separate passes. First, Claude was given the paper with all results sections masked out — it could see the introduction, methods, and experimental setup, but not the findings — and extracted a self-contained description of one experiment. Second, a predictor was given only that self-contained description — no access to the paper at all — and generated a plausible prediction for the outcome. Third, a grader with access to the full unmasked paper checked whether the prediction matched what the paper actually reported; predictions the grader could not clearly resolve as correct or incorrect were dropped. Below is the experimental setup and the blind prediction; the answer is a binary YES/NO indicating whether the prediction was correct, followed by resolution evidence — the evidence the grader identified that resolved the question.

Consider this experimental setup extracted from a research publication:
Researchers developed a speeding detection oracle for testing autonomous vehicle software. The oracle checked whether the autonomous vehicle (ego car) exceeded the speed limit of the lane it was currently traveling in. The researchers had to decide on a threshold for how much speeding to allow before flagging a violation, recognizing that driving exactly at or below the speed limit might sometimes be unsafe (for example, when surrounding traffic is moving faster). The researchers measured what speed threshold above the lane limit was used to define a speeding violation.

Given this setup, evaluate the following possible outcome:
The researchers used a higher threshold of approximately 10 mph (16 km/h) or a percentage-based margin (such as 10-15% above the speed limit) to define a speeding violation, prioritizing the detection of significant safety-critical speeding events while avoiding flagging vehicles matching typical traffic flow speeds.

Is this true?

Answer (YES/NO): NO